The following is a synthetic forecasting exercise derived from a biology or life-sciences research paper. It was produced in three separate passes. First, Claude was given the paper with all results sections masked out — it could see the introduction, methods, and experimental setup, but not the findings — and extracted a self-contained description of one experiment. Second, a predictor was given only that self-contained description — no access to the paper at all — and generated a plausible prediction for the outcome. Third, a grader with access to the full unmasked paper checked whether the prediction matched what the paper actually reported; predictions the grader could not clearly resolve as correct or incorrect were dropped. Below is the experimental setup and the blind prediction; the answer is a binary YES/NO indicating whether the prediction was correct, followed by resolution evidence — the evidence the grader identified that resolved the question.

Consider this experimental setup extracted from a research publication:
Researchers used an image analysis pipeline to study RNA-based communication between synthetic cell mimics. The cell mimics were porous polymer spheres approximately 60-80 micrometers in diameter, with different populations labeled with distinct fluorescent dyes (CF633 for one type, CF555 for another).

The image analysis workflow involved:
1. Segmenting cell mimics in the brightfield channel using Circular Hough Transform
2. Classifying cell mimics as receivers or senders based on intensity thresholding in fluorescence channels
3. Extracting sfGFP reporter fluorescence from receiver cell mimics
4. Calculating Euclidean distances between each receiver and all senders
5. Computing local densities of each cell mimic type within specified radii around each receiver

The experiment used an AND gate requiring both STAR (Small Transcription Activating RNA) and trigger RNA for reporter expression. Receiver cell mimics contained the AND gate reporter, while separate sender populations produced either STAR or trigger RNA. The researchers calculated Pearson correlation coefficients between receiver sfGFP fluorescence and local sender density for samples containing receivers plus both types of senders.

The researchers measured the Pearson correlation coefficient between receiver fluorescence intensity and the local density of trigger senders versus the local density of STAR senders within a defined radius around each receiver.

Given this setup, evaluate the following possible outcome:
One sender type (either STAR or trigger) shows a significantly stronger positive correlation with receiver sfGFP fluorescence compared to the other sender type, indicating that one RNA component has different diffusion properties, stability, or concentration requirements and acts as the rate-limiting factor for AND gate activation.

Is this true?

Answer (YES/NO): NO